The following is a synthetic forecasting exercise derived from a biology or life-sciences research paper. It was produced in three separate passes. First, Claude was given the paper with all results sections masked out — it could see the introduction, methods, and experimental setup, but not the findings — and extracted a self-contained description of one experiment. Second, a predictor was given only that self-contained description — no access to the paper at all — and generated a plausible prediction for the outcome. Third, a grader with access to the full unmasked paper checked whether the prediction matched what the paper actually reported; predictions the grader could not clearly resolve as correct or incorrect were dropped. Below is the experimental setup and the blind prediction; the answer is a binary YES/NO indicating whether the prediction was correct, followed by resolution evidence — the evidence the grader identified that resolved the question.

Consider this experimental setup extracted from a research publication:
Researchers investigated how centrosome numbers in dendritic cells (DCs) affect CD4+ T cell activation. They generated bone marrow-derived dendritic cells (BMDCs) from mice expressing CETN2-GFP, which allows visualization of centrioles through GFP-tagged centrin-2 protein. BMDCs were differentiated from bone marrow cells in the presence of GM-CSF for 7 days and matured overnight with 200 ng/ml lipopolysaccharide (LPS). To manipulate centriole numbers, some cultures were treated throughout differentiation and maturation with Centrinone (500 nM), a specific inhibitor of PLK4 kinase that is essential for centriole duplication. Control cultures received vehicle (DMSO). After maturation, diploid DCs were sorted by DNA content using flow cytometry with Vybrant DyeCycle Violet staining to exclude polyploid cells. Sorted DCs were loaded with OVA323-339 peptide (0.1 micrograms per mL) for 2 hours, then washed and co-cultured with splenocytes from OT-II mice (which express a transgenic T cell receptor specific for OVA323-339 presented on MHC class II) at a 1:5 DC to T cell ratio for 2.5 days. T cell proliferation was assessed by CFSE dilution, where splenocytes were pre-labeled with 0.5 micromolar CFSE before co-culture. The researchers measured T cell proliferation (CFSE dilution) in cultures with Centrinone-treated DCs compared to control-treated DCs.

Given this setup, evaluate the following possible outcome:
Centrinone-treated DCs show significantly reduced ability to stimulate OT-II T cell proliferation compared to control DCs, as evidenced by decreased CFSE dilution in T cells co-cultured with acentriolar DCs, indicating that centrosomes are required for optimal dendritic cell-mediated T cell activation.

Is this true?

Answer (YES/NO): YES